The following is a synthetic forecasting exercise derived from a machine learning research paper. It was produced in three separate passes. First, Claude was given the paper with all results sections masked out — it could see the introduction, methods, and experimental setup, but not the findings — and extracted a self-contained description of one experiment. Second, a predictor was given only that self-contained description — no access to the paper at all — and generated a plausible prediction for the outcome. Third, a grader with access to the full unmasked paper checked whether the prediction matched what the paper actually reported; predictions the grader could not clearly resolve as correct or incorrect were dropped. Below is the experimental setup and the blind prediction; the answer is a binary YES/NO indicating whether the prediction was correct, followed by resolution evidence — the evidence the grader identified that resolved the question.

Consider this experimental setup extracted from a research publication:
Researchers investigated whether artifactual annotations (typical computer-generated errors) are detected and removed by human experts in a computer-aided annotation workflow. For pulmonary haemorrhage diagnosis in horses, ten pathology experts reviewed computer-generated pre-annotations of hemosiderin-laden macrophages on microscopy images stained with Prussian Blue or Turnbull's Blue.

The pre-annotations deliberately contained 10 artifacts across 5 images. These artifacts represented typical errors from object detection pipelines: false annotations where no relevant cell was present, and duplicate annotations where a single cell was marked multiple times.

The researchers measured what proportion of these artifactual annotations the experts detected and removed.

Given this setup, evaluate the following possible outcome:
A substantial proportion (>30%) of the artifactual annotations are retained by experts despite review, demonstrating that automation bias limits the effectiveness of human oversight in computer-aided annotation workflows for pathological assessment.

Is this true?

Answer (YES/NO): YES